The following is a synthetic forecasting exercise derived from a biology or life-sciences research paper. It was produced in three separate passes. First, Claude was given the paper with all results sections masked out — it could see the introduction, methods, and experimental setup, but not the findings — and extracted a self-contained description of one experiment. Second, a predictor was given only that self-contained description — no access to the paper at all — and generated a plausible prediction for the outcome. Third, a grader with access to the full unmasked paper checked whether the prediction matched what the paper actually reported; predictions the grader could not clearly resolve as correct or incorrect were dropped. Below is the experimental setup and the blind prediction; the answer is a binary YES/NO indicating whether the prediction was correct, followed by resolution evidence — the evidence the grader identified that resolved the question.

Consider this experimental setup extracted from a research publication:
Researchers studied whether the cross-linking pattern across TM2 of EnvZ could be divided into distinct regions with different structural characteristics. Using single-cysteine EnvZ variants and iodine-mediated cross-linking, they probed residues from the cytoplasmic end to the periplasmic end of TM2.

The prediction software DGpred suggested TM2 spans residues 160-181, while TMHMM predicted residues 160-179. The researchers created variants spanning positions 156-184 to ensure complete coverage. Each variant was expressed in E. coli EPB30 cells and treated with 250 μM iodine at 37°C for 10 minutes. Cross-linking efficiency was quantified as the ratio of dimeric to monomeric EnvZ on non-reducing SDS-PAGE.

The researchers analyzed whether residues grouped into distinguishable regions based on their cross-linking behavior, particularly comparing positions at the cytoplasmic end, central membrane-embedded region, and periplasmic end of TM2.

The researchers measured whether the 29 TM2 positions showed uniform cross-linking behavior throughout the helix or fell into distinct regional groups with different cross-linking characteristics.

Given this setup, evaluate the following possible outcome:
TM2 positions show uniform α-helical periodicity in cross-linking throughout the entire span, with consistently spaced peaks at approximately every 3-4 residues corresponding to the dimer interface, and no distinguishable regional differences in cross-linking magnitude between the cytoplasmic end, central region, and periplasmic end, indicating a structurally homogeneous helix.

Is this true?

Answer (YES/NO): NO